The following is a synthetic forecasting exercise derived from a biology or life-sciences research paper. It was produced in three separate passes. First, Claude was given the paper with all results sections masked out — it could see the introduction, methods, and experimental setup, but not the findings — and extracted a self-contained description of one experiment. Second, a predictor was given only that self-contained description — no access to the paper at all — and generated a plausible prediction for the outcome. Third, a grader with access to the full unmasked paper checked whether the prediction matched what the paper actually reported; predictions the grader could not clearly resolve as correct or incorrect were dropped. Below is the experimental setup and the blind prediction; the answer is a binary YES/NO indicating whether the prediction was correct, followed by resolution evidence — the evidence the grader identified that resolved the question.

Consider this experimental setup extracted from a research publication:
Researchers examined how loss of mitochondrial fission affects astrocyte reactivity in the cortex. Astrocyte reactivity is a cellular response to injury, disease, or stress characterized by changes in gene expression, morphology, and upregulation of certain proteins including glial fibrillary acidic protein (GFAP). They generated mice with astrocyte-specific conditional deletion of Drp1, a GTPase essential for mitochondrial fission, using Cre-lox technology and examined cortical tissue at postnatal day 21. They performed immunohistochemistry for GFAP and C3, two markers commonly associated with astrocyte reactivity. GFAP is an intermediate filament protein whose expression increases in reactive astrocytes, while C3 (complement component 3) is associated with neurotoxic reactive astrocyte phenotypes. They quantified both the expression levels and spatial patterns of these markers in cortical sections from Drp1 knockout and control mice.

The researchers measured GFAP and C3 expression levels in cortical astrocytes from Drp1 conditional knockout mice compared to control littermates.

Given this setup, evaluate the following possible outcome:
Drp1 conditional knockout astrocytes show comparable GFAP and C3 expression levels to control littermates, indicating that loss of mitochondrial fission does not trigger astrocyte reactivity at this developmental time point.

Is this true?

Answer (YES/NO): NO